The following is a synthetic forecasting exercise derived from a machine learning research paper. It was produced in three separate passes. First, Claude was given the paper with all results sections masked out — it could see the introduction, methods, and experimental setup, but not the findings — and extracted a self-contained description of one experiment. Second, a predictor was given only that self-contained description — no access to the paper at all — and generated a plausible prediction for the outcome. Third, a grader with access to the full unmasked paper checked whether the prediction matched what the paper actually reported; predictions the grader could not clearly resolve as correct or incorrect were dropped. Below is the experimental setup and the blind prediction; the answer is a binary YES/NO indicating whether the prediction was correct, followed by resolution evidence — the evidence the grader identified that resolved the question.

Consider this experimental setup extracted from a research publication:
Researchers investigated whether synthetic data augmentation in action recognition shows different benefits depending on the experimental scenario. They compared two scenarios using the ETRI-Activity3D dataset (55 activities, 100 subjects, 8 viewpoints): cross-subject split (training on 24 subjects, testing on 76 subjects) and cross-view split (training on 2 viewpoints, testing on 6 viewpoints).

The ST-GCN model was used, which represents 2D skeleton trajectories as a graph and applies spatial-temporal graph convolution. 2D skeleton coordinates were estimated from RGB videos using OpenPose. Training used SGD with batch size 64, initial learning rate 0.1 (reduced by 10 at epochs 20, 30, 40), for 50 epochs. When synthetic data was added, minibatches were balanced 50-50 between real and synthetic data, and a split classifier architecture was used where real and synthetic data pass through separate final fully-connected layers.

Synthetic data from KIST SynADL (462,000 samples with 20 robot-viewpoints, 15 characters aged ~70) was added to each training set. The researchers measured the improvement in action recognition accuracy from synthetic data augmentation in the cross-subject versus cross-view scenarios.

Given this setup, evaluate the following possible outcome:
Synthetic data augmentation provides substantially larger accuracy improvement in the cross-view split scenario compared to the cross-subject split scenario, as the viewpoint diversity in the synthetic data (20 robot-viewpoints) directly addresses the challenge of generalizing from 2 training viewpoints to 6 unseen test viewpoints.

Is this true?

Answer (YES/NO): YES